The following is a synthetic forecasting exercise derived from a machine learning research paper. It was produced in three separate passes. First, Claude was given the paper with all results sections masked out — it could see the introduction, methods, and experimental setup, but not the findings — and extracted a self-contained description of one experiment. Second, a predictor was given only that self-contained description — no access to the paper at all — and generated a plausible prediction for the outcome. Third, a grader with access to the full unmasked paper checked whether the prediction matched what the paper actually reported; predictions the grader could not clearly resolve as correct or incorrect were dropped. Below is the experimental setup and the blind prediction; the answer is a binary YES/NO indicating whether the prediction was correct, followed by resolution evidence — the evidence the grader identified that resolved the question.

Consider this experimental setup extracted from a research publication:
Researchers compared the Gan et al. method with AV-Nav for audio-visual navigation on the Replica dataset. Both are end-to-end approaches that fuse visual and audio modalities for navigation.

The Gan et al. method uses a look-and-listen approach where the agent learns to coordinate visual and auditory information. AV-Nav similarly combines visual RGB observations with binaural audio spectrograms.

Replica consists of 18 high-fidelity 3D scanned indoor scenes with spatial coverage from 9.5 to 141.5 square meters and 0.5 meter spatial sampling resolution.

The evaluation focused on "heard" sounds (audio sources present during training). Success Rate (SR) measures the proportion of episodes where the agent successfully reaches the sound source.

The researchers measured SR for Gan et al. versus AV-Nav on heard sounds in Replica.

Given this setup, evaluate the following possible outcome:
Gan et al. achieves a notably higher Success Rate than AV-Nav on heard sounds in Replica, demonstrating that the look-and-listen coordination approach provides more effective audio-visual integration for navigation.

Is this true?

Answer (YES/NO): NO